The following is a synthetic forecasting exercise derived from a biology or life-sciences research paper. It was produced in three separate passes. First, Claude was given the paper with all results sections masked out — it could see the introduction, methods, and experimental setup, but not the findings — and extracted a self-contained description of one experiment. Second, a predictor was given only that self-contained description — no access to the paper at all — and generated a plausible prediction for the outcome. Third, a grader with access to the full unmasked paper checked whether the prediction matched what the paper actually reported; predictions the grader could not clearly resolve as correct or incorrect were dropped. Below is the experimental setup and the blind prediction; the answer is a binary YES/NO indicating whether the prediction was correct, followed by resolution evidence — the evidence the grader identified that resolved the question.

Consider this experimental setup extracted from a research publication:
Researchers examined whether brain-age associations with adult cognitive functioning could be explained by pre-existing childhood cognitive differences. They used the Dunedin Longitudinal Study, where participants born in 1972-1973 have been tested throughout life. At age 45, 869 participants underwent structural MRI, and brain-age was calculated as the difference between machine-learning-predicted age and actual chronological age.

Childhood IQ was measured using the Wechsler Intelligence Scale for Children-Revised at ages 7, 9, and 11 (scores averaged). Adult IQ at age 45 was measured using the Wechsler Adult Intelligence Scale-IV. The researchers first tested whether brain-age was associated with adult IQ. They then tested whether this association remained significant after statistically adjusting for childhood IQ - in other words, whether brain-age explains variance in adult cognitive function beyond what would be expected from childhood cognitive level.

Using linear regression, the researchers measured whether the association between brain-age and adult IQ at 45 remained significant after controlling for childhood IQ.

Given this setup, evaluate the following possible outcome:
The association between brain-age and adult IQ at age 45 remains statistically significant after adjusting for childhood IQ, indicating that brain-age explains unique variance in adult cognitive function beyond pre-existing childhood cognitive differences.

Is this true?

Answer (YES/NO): YES